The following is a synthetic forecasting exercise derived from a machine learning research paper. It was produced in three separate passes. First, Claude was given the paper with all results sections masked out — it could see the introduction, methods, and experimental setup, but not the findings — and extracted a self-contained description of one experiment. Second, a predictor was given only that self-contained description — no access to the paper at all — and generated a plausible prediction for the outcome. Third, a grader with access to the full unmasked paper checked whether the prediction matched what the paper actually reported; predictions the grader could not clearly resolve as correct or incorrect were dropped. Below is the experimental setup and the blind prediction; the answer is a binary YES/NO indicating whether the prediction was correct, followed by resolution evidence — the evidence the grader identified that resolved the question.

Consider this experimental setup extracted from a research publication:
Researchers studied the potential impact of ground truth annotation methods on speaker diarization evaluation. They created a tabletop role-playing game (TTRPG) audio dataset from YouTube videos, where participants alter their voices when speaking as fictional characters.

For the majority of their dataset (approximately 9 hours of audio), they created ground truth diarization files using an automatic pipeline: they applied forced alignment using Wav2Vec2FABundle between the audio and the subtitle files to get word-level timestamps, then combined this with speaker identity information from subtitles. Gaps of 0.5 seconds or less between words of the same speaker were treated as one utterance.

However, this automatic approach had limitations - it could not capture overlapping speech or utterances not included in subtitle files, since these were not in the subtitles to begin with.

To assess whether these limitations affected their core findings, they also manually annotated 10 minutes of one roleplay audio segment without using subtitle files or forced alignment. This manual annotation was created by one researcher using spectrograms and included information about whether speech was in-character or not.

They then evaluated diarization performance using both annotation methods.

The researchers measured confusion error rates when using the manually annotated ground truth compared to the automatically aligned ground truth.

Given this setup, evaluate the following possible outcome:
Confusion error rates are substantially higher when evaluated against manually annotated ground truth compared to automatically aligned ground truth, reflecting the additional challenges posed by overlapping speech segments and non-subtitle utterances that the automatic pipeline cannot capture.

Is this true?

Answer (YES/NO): NO